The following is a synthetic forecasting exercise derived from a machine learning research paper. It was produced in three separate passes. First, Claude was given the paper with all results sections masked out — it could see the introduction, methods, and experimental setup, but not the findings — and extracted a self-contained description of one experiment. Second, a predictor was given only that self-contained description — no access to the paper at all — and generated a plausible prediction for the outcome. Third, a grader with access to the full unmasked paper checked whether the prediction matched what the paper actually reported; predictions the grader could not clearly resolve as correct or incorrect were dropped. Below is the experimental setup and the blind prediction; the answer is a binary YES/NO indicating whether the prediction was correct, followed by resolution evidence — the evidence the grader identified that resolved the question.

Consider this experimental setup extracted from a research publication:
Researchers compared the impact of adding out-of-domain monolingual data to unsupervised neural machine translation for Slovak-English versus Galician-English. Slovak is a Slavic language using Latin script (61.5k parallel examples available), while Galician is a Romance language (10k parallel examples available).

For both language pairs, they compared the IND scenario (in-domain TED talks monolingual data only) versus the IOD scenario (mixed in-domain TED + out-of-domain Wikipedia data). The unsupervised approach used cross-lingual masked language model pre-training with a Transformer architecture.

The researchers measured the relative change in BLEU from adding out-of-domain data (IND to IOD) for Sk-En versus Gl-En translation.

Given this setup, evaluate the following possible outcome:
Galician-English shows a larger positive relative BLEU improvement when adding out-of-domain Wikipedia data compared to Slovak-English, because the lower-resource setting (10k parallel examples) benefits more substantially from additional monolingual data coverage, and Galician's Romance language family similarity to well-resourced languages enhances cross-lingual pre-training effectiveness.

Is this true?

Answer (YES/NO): YES